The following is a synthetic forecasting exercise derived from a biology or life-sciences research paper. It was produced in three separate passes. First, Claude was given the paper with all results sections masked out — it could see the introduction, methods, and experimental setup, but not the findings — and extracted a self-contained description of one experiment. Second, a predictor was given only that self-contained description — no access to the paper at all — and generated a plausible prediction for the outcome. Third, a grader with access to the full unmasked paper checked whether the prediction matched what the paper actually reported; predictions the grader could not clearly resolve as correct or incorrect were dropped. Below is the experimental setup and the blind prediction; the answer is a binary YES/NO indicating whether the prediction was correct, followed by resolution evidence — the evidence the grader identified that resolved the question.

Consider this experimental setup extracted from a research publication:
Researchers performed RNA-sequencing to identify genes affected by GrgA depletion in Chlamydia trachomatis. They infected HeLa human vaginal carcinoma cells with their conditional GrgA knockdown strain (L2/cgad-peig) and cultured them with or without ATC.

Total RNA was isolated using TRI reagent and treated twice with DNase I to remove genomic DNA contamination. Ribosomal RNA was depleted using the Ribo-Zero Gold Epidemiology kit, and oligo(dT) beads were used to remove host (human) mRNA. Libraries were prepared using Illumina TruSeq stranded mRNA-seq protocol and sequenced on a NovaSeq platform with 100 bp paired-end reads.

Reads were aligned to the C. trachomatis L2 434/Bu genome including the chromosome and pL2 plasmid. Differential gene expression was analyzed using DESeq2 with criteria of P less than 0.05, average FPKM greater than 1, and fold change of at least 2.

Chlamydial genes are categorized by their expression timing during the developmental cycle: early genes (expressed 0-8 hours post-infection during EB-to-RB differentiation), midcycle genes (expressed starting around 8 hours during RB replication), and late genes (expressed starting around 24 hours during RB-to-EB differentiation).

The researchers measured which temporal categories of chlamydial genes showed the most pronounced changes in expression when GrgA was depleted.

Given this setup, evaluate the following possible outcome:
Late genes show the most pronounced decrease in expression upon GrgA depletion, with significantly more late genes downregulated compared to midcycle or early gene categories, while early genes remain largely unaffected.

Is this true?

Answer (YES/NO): YES